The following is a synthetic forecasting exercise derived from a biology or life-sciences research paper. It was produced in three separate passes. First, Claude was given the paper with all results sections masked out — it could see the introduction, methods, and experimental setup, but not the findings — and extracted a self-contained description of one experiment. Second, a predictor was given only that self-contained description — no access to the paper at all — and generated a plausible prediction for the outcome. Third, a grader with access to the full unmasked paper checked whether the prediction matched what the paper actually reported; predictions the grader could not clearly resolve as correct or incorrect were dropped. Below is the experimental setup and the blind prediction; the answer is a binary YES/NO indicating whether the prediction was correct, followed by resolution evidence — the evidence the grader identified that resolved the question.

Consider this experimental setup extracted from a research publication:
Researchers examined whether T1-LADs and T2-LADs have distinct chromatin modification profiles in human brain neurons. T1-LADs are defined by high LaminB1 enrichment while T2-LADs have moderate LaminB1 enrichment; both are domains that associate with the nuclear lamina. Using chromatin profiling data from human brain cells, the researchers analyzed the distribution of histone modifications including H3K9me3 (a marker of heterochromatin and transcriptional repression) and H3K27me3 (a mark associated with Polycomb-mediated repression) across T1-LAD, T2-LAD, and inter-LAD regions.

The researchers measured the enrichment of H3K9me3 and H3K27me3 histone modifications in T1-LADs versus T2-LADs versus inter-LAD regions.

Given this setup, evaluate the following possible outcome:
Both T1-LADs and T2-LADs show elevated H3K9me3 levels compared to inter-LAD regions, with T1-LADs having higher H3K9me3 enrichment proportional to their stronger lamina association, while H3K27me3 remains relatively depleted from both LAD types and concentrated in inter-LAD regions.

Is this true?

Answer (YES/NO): NO